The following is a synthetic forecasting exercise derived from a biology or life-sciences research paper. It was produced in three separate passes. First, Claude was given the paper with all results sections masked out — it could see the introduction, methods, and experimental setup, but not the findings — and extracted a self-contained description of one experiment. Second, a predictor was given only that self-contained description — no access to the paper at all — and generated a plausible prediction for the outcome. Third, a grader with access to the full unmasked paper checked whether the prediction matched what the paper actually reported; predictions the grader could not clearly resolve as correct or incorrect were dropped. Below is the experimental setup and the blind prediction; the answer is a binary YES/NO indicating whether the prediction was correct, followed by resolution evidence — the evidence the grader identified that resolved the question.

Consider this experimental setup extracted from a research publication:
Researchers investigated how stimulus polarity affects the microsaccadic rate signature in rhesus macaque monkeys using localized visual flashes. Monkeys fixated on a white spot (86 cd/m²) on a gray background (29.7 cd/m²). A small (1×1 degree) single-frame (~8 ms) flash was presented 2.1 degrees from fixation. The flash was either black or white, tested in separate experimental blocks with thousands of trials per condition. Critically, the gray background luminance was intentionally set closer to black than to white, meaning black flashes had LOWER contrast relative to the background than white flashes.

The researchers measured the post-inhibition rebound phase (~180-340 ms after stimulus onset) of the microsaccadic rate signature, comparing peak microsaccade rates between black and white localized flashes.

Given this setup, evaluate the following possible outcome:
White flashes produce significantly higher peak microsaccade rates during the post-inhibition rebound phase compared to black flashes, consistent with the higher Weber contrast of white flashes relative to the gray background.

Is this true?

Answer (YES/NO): NO